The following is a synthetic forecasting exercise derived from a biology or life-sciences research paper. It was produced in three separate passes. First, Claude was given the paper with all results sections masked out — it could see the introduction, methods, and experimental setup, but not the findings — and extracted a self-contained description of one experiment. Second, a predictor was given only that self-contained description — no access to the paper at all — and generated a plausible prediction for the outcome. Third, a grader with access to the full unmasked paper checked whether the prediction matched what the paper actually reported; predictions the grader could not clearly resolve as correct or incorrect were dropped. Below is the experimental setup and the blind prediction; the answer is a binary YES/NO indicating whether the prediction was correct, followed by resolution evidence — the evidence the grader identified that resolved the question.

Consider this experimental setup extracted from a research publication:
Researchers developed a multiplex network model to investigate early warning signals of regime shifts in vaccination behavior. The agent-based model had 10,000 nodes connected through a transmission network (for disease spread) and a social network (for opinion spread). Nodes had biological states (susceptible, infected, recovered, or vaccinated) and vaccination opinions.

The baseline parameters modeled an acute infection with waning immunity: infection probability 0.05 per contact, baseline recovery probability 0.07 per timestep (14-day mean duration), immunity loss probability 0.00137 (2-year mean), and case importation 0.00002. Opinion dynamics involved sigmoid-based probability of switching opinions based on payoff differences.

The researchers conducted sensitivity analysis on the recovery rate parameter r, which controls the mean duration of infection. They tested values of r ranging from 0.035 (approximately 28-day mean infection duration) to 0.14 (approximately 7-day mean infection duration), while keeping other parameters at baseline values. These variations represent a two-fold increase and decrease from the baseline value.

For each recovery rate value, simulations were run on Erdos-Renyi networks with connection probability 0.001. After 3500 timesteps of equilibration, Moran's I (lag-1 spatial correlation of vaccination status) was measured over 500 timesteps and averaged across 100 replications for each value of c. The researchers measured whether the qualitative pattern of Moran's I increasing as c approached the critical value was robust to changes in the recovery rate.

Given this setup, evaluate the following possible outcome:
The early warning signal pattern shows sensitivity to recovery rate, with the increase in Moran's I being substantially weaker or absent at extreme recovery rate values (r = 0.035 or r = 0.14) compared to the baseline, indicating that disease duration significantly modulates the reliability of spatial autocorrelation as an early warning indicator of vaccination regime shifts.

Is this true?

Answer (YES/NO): NO